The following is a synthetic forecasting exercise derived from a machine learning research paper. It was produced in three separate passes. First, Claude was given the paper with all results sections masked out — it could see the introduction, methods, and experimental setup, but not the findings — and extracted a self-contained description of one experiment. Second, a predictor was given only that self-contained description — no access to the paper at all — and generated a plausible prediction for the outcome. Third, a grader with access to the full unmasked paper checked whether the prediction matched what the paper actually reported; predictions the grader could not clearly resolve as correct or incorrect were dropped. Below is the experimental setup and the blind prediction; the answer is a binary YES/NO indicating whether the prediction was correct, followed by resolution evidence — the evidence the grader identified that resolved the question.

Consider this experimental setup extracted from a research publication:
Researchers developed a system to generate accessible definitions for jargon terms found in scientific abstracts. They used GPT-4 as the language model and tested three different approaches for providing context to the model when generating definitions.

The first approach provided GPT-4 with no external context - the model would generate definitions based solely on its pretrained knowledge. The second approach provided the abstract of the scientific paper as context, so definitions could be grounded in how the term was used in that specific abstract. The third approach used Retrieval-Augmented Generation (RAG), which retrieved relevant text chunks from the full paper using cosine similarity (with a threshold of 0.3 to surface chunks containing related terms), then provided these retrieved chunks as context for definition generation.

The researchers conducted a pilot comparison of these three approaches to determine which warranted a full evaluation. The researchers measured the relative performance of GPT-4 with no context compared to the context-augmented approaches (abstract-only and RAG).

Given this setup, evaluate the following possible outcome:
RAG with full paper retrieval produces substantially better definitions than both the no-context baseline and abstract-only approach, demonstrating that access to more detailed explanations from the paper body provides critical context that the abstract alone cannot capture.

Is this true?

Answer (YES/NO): NO